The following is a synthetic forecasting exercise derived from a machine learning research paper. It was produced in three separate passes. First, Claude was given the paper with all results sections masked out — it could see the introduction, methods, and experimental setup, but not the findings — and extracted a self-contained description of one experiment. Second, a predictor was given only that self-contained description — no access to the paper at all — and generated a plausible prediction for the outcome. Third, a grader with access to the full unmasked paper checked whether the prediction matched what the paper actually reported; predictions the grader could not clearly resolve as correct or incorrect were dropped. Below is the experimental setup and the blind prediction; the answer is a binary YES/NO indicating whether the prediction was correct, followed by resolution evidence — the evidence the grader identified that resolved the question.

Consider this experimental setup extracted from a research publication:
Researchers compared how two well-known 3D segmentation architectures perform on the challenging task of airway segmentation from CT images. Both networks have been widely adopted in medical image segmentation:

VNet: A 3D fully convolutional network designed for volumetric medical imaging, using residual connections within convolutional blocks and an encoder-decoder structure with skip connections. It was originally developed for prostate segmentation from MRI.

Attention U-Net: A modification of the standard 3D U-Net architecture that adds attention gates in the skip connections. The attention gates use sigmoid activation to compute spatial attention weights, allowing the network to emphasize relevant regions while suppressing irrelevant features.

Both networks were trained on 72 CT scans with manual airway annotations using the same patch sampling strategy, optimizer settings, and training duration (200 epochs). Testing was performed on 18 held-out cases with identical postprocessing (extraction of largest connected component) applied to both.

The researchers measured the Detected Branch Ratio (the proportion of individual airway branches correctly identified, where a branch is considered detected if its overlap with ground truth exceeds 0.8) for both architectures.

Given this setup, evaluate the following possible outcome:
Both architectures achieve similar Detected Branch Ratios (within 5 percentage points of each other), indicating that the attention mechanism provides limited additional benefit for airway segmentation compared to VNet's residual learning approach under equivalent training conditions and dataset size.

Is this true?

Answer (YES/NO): NO